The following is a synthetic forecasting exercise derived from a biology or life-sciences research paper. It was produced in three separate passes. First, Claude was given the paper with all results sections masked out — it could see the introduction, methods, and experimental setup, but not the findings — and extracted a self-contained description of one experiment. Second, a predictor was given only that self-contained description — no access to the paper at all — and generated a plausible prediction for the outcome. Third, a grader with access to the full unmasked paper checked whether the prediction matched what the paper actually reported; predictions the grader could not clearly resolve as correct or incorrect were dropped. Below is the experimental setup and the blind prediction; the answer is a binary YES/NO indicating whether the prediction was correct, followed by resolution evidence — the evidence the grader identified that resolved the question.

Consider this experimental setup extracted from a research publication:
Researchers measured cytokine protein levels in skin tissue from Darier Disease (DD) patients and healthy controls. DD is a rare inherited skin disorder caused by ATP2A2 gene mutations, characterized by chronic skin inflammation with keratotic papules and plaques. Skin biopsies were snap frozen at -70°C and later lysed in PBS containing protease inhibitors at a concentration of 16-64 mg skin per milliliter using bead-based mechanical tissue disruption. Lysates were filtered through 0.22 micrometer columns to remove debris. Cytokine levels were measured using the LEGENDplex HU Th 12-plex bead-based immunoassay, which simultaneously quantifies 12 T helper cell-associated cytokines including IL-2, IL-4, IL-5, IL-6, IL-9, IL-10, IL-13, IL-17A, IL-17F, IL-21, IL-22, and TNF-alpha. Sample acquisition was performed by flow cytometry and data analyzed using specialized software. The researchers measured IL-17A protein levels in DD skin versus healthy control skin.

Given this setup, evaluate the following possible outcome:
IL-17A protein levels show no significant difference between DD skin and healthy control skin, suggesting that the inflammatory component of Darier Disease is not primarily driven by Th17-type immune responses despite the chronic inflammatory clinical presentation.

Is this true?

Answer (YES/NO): NO